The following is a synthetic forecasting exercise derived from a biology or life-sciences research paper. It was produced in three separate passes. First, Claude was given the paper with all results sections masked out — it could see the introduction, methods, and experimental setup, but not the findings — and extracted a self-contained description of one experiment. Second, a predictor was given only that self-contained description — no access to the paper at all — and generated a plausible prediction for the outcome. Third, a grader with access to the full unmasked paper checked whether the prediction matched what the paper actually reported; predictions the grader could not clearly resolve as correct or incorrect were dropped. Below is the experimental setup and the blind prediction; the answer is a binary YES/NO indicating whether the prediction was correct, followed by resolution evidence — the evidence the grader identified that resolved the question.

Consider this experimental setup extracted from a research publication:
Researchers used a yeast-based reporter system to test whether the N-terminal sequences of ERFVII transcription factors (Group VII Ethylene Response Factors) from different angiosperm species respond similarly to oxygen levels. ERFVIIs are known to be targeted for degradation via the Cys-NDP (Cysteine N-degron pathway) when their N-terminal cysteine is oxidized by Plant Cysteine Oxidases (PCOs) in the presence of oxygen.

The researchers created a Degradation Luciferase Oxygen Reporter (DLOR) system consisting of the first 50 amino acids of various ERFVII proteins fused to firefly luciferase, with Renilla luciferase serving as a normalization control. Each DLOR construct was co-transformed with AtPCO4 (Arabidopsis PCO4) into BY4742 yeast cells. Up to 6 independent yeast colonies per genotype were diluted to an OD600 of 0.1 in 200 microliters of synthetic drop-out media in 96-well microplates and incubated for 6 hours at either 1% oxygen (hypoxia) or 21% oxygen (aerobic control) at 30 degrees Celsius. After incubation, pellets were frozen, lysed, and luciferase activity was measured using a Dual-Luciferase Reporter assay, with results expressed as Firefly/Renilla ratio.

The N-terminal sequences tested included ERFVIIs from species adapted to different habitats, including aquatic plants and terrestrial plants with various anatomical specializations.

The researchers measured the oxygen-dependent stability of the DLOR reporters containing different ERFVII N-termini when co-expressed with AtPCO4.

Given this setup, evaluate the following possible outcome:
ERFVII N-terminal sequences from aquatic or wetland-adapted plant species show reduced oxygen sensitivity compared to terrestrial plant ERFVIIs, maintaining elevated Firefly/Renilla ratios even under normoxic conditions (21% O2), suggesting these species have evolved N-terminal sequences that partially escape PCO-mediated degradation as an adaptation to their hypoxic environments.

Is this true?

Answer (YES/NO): NO